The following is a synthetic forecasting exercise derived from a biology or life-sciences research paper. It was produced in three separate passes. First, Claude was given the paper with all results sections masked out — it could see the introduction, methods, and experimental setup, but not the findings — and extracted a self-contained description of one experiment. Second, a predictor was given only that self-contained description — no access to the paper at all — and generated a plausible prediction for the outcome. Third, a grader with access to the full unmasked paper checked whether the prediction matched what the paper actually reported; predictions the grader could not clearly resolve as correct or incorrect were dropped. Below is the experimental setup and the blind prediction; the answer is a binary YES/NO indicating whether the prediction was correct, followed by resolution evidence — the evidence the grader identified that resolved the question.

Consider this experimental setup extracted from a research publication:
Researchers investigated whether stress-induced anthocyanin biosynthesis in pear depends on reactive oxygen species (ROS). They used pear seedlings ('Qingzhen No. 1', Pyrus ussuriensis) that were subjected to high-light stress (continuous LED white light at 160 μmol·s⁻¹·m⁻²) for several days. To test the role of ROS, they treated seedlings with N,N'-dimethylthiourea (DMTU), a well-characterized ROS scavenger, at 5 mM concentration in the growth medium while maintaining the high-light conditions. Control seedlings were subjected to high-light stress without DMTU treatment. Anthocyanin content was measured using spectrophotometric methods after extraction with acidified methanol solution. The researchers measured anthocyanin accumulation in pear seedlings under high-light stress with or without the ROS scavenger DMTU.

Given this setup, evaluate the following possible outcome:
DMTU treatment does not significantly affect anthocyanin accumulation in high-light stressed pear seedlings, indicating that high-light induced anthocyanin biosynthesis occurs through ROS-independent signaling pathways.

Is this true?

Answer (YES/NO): NO